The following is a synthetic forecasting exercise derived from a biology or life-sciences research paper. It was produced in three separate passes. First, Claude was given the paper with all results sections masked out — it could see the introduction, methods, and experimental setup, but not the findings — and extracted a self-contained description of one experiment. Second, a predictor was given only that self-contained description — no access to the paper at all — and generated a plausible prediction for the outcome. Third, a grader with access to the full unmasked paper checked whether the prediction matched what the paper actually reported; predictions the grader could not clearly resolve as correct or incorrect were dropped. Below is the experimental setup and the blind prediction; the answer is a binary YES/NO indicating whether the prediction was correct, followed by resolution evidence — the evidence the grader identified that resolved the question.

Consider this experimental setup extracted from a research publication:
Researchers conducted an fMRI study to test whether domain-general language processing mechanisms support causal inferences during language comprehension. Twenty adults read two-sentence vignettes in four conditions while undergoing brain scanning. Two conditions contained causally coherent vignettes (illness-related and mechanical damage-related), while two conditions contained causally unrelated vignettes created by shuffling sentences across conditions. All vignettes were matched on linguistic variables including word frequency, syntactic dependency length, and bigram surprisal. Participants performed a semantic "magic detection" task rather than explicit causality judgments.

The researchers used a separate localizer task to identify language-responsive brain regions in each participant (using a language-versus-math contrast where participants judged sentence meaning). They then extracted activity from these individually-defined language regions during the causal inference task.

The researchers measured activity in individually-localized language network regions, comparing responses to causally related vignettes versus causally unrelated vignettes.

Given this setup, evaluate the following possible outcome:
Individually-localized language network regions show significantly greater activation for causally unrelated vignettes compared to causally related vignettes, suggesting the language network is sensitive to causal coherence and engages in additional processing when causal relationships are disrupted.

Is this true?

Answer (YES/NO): YES